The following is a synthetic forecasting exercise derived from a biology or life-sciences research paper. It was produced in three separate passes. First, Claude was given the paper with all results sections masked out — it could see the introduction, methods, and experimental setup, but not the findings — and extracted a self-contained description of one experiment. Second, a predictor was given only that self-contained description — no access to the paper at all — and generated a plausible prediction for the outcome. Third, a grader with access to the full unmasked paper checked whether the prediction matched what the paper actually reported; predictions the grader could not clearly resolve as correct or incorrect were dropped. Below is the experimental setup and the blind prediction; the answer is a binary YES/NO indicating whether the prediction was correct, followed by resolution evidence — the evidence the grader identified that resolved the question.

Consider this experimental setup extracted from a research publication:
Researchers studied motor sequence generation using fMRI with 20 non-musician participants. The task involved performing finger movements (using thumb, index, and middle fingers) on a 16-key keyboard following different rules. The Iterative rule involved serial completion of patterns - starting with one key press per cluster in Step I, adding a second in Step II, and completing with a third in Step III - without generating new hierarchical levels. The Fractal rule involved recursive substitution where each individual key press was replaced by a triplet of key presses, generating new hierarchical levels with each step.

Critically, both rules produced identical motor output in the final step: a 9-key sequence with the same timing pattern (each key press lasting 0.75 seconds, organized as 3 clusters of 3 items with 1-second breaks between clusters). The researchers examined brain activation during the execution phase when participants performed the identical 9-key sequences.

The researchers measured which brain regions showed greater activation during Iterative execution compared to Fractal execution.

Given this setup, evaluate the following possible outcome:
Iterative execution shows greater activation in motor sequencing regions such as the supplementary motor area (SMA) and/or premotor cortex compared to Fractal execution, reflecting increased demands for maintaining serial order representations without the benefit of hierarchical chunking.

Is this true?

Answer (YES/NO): NO